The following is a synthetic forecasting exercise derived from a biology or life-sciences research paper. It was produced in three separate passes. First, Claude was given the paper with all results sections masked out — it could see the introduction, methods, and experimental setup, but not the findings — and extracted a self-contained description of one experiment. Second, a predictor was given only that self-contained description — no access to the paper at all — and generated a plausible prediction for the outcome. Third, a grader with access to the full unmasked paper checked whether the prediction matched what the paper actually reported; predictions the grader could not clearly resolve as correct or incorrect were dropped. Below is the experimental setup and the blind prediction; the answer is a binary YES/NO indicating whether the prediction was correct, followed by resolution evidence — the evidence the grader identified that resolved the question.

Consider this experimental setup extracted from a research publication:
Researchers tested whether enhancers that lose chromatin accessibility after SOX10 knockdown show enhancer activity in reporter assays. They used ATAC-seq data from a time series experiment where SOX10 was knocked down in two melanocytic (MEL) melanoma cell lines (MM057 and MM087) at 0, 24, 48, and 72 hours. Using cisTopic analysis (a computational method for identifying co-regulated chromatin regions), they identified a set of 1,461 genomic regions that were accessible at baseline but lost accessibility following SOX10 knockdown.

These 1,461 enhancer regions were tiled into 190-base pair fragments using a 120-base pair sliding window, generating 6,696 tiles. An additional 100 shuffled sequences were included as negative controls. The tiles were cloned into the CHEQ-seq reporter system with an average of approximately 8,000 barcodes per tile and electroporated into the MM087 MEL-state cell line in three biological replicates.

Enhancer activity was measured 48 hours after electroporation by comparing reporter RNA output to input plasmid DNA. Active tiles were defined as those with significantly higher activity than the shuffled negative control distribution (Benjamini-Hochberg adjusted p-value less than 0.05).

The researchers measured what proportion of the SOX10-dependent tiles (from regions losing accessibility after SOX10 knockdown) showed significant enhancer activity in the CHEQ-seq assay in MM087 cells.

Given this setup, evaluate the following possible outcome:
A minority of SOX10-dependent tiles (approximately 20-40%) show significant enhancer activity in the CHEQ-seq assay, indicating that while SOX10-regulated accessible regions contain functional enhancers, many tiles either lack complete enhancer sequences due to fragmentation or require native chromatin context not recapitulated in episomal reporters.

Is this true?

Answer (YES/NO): NO